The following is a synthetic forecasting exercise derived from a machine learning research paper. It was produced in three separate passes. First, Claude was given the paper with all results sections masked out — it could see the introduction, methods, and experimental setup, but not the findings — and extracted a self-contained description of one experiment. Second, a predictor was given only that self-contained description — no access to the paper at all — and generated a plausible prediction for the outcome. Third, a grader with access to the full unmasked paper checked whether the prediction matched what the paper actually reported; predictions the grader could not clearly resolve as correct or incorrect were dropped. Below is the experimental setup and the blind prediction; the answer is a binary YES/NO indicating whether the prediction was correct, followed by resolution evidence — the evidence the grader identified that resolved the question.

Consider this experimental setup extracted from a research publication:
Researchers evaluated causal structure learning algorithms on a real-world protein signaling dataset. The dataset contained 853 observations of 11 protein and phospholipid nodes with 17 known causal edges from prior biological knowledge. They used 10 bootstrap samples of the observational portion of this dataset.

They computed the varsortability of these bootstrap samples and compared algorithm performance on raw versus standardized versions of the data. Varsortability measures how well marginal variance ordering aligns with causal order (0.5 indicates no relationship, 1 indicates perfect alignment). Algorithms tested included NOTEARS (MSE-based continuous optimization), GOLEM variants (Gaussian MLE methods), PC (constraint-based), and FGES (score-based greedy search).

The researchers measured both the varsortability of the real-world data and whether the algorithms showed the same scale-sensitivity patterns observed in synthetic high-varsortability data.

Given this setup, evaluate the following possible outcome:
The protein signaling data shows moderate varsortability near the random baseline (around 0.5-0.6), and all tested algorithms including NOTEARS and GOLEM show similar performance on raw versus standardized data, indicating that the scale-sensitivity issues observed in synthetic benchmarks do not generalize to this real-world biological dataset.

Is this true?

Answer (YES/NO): NO